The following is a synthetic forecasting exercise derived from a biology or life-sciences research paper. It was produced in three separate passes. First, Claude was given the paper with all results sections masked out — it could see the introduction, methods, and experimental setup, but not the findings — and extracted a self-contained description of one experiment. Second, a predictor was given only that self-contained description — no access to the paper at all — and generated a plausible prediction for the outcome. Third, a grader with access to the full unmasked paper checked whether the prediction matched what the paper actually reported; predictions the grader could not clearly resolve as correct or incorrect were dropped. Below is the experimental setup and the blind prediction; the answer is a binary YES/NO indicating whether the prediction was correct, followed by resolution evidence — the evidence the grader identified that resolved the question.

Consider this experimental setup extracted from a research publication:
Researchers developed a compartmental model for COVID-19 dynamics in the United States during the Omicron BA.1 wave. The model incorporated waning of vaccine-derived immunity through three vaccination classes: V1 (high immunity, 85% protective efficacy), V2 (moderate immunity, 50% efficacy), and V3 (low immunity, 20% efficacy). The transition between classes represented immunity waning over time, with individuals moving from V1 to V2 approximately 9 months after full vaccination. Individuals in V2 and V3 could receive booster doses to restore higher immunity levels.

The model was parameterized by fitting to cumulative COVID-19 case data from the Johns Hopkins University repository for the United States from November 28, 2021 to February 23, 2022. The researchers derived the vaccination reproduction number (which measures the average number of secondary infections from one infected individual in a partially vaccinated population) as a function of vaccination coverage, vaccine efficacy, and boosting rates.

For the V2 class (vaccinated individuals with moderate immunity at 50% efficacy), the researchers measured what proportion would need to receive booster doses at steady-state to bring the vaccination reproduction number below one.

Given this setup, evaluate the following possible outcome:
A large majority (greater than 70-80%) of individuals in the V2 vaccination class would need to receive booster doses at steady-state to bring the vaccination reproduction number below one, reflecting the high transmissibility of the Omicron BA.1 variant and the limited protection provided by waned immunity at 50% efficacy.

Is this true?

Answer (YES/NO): NO